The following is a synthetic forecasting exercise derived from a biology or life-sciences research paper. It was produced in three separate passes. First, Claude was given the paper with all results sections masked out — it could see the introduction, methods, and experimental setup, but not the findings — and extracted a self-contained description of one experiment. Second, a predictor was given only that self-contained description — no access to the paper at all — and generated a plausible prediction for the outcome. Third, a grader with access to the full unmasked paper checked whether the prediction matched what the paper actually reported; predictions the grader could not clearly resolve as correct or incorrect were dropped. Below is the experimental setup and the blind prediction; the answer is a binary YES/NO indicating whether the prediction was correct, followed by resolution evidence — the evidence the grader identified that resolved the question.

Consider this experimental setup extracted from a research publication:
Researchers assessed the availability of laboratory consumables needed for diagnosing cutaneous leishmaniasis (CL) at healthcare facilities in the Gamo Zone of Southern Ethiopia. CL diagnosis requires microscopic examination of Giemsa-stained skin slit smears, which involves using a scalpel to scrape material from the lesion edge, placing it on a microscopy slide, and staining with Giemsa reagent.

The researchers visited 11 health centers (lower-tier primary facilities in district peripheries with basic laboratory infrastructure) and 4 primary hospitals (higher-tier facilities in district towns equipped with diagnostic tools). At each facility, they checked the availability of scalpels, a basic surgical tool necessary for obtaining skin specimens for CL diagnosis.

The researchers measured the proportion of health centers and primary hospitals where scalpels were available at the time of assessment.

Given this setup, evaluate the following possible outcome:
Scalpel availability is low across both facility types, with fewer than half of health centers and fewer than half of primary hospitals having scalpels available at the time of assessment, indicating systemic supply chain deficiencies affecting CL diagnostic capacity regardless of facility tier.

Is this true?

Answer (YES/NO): YES